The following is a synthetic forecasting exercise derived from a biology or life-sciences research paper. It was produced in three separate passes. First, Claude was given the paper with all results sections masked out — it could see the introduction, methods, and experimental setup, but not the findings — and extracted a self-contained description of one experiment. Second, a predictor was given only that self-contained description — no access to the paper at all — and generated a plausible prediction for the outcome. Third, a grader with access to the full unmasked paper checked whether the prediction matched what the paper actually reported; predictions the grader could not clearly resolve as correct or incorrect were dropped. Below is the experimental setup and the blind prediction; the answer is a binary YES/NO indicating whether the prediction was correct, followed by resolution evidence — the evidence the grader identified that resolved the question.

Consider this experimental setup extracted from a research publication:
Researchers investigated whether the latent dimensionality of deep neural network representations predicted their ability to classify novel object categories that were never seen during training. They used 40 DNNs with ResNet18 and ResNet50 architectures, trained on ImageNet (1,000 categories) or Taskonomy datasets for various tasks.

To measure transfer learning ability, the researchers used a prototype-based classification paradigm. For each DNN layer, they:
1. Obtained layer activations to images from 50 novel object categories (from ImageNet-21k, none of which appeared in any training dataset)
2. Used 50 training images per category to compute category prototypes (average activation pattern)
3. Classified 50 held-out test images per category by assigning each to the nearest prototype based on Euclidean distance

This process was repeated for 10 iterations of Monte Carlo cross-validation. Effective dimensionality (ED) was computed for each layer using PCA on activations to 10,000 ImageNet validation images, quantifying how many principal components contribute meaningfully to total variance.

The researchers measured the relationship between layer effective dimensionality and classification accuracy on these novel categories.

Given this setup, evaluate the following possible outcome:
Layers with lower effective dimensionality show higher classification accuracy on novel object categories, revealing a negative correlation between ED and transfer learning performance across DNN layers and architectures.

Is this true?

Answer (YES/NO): NO